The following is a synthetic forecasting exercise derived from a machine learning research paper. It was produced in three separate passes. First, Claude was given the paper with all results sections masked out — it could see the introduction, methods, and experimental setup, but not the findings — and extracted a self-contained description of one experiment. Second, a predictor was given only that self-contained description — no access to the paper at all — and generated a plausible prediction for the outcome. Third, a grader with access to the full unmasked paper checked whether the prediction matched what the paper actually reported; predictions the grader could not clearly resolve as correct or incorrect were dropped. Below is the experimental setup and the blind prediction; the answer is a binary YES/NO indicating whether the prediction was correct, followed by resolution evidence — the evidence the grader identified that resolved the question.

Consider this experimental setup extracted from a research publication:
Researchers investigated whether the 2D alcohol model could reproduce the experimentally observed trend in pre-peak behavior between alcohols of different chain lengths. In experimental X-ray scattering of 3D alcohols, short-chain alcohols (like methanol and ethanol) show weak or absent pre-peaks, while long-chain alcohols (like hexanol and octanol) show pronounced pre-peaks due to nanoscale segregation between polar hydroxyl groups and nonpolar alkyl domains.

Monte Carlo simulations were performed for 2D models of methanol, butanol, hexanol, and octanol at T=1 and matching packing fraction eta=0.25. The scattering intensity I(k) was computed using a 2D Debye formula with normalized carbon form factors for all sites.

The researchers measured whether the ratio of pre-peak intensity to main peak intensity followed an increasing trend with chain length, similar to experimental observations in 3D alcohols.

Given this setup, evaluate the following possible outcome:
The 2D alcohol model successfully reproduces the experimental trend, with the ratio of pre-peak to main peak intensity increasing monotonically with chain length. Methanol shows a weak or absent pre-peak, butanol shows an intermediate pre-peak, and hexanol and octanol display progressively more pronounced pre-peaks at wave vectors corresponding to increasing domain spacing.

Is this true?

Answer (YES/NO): NO